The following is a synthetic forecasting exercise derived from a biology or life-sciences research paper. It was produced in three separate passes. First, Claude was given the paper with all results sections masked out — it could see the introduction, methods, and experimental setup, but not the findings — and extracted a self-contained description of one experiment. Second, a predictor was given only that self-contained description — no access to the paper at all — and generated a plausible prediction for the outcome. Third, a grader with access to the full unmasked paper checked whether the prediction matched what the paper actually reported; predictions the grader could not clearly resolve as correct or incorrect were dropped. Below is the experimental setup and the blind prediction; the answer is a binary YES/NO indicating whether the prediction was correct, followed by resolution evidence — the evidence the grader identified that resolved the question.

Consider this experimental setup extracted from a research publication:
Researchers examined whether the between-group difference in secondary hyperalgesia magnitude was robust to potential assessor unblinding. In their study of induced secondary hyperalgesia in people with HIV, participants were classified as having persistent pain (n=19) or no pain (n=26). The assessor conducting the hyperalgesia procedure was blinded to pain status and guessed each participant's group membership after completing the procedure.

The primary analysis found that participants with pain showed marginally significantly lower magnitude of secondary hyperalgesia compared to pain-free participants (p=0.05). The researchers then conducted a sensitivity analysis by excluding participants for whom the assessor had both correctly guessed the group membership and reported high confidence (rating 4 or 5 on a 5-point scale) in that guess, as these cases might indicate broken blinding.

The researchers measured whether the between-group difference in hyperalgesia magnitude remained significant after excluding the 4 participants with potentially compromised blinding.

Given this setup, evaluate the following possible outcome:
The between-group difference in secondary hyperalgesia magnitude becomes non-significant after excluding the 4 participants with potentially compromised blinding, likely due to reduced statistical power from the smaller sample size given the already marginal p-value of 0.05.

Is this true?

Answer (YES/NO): YES